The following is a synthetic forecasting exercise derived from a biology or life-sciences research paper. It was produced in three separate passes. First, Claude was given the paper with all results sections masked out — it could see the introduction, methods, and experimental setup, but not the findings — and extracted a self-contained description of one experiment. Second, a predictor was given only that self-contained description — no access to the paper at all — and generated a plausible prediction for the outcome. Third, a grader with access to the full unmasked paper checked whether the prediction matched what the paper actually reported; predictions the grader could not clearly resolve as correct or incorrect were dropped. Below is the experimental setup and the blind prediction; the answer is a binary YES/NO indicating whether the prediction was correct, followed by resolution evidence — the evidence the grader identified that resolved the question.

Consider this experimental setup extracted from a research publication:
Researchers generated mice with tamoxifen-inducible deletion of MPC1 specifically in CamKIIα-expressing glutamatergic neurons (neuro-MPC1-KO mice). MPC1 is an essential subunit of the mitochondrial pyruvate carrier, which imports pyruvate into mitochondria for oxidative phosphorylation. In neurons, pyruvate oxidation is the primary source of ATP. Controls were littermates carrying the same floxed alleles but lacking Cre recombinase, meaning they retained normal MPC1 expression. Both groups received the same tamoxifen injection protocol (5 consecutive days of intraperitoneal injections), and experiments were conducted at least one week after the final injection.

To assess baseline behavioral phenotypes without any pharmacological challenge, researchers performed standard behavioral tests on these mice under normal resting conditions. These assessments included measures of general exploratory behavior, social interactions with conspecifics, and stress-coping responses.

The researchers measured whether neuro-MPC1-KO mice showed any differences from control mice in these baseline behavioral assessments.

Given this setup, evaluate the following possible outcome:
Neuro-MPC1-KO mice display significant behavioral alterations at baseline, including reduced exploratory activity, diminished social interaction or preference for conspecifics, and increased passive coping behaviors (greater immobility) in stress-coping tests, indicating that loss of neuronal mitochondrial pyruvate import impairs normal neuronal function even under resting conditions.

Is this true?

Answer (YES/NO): NO